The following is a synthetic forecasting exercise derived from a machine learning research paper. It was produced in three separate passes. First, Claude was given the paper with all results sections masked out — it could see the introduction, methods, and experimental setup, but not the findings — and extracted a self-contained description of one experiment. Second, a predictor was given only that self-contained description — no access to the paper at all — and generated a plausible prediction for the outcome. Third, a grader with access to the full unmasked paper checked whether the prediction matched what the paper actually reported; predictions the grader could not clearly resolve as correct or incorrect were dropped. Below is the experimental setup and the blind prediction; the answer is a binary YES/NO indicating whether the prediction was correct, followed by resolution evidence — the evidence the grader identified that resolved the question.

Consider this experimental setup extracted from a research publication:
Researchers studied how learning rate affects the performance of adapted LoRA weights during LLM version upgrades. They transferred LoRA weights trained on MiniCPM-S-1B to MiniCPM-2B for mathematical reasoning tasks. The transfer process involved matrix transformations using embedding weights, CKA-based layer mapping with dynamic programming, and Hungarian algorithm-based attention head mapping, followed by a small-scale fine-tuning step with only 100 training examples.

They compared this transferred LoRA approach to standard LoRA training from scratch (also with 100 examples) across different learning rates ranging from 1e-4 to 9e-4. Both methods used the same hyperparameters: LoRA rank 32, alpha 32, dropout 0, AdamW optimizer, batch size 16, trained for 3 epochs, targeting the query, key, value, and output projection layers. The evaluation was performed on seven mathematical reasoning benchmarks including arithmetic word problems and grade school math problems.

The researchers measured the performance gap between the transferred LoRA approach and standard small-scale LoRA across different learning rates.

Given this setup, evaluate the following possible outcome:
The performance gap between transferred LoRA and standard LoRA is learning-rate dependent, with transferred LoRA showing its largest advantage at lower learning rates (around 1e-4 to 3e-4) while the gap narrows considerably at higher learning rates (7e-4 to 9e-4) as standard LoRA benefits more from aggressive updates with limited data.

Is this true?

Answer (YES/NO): NO